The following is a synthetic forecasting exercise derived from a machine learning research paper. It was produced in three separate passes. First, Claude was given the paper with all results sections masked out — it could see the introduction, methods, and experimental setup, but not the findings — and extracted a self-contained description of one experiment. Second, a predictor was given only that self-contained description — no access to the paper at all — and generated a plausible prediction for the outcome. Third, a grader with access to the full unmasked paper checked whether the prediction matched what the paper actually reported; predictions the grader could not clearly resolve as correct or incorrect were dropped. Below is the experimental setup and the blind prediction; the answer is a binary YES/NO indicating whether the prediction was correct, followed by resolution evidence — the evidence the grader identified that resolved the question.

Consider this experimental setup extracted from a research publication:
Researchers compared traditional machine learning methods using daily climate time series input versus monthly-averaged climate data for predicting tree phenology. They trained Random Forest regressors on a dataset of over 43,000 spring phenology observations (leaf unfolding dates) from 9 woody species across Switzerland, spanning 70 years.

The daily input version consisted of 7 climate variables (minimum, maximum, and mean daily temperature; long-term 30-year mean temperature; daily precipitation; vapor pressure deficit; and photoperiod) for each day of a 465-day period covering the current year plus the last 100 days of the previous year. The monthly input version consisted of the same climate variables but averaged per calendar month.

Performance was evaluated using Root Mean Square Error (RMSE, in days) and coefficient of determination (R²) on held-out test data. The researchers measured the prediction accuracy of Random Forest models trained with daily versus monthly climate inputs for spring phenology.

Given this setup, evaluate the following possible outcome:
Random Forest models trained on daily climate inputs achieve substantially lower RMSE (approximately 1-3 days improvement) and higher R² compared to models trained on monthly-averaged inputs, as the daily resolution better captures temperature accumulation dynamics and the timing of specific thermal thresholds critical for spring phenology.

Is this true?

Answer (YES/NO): NO